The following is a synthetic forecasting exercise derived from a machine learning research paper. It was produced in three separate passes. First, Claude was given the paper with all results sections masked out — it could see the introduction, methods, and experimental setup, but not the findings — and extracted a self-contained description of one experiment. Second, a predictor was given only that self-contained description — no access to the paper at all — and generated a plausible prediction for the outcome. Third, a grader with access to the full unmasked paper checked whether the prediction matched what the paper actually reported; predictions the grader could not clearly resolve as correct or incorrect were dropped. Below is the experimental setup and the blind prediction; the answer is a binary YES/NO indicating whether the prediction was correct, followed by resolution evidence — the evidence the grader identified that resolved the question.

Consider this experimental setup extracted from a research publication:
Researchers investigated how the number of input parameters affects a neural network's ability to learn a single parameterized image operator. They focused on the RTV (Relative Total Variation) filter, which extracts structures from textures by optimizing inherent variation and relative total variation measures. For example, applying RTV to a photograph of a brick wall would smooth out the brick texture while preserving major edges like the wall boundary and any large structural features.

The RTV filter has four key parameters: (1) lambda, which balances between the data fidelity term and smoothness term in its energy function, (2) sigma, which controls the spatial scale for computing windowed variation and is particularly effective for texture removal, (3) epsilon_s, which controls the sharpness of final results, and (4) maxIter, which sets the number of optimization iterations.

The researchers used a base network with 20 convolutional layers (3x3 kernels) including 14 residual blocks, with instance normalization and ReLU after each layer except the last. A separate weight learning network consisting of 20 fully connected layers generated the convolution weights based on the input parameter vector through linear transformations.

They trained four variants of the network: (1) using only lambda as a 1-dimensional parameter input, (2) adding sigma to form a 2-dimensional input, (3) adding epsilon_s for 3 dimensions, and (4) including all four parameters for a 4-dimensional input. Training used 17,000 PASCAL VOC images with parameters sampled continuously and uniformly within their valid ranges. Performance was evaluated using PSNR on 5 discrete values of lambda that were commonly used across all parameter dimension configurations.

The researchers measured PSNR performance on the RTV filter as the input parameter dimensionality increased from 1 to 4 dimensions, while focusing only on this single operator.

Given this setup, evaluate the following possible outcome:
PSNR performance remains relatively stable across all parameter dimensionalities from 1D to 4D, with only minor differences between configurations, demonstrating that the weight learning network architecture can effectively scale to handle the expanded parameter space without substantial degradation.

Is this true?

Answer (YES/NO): YES